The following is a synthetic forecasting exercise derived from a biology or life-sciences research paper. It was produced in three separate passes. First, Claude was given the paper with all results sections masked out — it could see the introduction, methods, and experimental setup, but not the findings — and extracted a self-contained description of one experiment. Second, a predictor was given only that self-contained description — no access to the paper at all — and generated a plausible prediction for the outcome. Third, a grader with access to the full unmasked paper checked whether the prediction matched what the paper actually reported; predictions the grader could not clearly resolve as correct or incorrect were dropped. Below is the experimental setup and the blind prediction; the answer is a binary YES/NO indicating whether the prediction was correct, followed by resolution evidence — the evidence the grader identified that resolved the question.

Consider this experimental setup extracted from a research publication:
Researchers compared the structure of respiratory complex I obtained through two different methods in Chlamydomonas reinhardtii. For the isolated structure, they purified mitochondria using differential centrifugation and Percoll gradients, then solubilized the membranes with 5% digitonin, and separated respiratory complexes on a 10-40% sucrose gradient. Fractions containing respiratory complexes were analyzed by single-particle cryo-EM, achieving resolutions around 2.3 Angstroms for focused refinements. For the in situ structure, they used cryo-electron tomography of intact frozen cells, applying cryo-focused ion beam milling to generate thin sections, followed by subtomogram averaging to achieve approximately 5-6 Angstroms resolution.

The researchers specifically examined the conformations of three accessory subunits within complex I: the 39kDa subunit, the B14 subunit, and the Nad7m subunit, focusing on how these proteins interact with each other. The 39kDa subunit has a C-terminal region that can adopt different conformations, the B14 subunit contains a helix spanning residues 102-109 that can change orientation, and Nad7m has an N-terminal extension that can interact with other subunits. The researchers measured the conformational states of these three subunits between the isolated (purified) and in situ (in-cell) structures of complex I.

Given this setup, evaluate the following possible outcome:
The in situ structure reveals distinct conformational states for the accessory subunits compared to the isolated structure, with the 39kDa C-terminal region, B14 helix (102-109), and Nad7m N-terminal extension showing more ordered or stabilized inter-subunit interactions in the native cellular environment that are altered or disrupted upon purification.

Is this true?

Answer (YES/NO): NO